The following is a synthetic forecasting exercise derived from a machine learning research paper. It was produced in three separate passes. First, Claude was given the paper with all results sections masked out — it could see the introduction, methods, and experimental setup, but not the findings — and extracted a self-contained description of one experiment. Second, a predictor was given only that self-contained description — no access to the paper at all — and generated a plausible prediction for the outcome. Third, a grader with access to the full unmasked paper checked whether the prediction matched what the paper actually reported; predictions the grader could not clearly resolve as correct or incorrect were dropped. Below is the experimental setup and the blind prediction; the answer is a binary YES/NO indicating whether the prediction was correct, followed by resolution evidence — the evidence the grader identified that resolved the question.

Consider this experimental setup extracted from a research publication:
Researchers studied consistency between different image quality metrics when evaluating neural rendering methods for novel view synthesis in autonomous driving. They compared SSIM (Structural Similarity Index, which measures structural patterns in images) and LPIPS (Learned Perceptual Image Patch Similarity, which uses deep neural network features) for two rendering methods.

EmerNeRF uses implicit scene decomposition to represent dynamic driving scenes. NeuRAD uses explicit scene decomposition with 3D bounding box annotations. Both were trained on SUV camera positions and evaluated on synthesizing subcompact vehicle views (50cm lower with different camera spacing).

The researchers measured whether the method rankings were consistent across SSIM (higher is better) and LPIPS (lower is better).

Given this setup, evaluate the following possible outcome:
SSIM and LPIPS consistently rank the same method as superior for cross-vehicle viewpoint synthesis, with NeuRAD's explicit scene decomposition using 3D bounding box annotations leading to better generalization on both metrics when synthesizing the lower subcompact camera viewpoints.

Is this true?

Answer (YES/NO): YES